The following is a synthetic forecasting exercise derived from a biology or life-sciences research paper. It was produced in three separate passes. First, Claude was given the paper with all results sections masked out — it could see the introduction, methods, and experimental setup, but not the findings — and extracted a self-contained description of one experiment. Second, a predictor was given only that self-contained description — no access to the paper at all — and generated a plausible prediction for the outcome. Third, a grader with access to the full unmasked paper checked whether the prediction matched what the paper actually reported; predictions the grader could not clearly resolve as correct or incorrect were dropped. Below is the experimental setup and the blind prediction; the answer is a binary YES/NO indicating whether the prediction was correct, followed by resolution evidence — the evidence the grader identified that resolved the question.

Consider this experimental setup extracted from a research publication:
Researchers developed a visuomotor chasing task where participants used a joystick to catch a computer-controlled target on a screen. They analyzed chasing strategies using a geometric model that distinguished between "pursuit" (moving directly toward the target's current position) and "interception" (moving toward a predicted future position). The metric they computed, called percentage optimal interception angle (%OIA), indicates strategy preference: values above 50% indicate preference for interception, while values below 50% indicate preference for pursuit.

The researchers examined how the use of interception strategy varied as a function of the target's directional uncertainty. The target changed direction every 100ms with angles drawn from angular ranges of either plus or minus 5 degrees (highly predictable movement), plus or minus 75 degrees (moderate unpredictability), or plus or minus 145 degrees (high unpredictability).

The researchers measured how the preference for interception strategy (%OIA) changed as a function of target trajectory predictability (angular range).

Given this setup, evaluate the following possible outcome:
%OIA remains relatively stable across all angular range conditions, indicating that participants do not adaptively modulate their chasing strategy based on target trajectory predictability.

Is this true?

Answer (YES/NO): YES